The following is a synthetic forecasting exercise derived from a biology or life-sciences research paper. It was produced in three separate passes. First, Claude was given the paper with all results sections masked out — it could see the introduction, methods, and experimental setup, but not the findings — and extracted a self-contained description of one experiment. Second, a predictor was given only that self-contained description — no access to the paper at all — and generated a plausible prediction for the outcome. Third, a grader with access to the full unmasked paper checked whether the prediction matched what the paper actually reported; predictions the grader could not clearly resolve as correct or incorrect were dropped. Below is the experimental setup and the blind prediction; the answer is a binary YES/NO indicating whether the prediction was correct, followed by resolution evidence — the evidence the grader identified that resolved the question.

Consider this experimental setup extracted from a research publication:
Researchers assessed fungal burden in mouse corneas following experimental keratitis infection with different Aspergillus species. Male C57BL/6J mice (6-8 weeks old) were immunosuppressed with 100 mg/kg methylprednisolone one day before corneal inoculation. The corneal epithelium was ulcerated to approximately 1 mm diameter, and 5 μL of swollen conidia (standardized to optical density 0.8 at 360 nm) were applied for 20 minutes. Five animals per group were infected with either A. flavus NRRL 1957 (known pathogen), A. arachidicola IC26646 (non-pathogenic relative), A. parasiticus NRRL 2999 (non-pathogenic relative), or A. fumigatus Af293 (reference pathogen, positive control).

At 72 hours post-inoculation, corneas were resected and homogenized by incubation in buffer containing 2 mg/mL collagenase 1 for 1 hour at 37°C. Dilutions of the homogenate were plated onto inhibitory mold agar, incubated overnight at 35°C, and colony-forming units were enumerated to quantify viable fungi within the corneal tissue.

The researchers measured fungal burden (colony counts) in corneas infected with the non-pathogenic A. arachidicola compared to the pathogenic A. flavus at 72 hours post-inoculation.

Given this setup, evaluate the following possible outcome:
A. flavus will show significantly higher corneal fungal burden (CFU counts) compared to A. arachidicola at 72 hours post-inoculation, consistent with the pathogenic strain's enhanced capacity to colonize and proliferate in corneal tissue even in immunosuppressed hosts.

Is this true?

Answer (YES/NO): NO